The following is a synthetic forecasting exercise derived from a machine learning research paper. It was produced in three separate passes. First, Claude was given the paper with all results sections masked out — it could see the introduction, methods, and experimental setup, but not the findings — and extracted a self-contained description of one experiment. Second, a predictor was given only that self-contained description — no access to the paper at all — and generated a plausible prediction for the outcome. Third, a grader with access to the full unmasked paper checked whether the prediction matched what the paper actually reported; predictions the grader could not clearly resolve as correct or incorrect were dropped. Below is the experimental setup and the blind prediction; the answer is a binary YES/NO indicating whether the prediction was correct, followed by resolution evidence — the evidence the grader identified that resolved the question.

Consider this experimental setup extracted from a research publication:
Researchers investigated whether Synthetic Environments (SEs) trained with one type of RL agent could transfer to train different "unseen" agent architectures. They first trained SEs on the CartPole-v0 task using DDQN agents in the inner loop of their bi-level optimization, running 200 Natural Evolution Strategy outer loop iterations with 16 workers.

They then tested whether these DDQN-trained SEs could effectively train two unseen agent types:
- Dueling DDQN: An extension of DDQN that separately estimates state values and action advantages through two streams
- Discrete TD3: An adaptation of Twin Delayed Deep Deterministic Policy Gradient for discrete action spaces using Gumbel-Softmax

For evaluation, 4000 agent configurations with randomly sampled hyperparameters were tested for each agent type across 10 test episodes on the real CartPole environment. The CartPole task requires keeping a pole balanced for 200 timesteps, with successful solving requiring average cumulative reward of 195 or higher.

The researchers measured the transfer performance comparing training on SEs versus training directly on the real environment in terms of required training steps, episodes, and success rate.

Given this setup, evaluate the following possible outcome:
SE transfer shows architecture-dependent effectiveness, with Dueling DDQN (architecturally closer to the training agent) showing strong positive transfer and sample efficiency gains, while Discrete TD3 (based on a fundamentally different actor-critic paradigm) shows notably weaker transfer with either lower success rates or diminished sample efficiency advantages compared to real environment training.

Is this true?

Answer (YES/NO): YES